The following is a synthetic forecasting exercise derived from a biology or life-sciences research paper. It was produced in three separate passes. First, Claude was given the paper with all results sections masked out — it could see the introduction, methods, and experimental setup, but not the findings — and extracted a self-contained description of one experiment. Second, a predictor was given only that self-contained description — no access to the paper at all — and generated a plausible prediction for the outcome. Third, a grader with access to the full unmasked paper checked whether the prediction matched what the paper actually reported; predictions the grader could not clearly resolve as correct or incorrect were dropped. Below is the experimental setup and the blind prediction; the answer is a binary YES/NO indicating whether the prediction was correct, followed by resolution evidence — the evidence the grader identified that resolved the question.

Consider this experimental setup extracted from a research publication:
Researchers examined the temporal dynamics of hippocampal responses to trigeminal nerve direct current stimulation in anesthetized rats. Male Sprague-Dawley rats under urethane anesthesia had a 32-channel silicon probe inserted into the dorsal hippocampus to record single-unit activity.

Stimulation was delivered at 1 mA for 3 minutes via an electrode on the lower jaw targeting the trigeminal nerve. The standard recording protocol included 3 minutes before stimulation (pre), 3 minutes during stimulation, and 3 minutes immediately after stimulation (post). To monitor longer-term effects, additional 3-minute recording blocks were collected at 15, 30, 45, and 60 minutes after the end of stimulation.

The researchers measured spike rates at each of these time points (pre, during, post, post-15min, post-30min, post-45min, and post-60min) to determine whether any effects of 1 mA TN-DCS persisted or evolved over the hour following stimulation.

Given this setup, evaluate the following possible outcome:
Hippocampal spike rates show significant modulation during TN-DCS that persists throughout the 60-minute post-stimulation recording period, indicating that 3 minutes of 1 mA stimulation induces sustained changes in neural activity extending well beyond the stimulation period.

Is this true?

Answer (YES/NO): NO